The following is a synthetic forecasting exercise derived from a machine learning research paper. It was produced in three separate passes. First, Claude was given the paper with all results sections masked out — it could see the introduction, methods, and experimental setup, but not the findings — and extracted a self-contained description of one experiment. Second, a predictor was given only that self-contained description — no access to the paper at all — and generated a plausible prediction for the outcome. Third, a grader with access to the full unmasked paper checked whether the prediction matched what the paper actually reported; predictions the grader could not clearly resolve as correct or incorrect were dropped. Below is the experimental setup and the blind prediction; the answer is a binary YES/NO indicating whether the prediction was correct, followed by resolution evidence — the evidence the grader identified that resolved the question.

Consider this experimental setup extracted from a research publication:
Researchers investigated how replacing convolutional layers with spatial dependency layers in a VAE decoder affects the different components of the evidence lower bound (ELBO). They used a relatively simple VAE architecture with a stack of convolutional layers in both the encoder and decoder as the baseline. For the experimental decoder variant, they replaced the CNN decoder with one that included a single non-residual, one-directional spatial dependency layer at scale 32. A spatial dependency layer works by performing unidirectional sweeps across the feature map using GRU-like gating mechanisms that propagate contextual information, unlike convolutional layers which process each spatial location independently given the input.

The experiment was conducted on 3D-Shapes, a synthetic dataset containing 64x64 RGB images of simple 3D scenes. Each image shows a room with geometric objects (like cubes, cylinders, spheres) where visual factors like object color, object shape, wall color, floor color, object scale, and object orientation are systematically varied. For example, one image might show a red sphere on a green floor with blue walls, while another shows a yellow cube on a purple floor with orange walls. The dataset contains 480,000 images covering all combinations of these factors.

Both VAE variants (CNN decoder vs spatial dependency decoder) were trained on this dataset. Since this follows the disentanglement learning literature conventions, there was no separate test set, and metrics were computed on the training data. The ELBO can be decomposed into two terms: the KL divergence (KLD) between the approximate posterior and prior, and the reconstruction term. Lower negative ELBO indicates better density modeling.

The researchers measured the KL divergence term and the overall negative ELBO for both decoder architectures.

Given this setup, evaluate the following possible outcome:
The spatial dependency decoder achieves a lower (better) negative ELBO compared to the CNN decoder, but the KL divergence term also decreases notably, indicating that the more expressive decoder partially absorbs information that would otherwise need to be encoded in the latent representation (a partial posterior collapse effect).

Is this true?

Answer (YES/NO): NO